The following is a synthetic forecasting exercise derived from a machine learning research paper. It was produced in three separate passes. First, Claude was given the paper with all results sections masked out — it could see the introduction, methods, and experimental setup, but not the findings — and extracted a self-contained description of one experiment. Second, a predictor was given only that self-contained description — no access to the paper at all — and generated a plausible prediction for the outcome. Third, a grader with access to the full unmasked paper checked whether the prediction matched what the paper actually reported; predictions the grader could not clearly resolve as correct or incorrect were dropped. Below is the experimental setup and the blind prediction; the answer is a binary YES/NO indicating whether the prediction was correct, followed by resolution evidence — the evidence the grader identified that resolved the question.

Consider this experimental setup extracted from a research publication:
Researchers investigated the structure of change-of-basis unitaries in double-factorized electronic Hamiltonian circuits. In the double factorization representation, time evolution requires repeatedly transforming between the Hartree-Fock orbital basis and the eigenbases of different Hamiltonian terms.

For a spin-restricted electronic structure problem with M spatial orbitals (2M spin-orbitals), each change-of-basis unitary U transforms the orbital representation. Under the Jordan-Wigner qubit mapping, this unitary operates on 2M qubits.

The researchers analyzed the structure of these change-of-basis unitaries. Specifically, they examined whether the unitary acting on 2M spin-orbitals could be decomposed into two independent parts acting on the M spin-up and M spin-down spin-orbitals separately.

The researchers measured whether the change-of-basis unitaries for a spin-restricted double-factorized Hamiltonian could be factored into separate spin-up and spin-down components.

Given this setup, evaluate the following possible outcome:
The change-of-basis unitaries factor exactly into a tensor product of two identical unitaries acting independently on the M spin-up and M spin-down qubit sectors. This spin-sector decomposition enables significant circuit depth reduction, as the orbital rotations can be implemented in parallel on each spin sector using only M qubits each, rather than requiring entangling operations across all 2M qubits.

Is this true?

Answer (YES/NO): YES